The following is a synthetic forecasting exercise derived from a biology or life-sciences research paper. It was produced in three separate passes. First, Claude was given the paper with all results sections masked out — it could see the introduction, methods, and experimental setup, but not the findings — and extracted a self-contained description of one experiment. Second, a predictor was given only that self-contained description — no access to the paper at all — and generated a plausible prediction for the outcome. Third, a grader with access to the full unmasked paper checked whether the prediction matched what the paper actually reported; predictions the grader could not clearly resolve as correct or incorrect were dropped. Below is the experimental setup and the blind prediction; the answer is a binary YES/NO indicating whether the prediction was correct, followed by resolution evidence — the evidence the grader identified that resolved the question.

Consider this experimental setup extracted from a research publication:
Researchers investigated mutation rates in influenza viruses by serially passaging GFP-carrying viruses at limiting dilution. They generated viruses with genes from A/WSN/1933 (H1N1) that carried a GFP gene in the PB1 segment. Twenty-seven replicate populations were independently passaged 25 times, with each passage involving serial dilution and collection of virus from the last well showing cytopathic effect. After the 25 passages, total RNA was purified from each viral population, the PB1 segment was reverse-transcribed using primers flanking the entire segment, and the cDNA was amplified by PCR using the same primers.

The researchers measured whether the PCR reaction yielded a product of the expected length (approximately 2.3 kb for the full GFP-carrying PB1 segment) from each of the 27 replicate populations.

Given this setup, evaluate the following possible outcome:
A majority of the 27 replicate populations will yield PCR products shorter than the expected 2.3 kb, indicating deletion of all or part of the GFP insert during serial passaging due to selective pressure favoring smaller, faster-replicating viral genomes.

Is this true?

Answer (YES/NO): NO